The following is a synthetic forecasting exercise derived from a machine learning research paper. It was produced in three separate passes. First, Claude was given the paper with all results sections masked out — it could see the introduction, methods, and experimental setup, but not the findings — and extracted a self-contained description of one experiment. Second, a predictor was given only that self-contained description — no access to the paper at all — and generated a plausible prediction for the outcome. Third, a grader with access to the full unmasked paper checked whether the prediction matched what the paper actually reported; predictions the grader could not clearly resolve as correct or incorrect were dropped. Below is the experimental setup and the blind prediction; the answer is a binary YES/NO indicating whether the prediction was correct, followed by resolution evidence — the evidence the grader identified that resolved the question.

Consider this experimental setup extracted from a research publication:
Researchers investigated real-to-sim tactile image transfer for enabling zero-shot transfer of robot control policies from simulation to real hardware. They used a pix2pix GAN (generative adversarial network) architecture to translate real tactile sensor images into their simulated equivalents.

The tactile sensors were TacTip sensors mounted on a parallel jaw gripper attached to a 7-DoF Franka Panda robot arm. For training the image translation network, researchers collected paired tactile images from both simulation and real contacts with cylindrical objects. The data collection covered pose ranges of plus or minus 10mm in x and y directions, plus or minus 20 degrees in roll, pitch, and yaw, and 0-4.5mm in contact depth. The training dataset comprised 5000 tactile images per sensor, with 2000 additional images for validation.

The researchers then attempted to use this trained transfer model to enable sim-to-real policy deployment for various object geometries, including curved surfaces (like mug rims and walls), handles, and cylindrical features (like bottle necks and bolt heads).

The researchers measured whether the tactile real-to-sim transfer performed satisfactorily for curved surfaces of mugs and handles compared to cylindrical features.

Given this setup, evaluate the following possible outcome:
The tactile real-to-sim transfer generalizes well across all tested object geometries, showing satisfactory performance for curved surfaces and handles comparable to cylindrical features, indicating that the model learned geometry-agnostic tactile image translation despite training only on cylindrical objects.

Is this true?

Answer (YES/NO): NO